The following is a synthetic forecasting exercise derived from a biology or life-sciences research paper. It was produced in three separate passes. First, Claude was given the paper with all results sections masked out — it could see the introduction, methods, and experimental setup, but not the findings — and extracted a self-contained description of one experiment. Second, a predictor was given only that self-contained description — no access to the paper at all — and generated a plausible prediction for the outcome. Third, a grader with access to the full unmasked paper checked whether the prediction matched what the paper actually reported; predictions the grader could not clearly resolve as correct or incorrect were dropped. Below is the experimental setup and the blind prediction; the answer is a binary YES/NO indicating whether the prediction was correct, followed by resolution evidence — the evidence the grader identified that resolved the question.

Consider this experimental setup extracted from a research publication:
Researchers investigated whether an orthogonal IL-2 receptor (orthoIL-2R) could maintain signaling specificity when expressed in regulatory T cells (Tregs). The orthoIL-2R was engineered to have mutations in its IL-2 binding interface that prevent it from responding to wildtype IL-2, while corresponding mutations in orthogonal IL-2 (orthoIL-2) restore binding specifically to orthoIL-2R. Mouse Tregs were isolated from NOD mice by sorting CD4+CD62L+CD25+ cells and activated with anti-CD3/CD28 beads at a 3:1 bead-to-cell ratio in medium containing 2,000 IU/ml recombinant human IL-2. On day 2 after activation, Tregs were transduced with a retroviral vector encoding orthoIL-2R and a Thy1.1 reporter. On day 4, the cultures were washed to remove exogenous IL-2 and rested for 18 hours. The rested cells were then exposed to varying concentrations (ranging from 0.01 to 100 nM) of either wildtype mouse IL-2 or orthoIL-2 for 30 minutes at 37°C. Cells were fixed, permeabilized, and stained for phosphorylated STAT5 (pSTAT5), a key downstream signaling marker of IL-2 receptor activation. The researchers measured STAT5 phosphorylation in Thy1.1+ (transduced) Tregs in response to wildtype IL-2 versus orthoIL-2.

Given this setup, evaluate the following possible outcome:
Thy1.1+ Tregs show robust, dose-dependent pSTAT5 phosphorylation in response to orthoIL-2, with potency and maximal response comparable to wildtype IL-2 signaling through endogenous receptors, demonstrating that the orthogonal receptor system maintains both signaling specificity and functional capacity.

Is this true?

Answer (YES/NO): NO